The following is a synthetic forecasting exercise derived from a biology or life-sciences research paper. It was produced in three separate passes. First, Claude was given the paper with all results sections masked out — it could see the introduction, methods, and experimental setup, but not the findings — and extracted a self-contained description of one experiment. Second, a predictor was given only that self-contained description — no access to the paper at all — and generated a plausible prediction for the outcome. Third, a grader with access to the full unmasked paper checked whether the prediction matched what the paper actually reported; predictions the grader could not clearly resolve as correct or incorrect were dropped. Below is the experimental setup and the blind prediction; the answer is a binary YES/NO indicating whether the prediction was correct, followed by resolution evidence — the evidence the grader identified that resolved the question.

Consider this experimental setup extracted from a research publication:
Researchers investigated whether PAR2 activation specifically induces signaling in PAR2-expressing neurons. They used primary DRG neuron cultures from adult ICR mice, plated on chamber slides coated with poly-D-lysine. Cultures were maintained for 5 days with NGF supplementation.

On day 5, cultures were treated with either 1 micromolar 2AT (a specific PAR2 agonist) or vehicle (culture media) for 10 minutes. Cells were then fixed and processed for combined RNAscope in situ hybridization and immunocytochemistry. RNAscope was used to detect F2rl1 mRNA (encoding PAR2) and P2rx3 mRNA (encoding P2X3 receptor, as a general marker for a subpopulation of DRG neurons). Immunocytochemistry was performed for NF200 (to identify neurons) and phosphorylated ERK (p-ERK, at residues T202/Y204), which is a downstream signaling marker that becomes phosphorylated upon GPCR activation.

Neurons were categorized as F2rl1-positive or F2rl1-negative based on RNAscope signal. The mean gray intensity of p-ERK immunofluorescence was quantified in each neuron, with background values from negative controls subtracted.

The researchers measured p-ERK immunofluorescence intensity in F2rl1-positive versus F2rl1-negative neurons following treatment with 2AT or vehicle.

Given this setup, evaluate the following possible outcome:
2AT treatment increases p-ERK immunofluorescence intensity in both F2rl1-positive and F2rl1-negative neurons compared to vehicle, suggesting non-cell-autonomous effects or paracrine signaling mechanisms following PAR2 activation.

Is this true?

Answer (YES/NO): NO